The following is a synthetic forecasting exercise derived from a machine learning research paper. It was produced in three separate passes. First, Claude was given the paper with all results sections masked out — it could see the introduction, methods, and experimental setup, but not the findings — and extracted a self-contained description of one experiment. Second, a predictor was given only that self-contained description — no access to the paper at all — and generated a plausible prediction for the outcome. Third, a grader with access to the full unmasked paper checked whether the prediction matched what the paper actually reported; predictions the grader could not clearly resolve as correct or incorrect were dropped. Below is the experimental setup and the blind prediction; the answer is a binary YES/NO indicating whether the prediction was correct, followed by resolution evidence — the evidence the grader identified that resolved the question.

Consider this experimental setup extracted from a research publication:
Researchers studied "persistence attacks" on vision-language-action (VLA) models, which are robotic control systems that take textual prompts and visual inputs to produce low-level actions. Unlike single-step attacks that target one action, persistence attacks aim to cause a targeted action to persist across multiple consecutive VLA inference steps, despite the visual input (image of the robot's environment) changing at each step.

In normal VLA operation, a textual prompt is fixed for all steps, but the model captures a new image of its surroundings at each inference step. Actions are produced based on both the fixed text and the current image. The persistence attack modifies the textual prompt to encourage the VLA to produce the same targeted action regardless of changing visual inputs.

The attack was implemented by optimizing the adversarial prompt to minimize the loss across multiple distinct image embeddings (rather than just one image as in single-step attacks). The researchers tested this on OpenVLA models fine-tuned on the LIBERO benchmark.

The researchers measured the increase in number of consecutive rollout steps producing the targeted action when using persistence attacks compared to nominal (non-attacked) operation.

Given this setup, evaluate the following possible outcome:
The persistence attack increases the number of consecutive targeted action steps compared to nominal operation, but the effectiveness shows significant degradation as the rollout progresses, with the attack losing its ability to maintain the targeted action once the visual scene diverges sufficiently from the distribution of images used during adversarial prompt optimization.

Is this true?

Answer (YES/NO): NO